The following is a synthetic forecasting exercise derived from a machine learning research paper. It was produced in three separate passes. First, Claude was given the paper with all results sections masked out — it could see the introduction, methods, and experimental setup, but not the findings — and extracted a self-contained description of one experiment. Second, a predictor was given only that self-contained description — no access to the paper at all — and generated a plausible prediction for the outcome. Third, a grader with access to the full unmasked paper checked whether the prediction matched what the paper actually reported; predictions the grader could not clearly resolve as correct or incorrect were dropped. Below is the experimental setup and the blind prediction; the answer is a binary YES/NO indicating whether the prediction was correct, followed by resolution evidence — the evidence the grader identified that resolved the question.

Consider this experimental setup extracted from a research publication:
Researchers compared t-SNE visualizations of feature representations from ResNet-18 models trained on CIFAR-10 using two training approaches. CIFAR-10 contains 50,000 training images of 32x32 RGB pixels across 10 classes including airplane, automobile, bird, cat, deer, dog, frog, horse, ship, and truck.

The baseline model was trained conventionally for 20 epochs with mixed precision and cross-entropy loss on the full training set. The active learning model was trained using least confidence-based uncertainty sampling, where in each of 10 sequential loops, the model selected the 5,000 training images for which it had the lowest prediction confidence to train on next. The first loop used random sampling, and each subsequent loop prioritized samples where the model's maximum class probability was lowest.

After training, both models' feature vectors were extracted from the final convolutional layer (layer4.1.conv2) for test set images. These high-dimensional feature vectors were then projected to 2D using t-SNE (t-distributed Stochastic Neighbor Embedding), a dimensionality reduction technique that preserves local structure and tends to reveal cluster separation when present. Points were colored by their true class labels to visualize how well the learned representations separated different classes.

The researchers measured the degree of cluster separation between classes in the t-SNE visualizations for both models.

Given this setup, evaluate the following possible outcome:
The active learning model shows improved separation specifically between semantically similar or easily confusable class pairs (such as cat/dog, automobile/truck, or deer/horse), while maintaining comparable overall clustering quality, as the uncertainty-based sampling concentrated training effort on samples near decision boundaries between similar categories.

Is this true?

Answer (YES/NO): NO